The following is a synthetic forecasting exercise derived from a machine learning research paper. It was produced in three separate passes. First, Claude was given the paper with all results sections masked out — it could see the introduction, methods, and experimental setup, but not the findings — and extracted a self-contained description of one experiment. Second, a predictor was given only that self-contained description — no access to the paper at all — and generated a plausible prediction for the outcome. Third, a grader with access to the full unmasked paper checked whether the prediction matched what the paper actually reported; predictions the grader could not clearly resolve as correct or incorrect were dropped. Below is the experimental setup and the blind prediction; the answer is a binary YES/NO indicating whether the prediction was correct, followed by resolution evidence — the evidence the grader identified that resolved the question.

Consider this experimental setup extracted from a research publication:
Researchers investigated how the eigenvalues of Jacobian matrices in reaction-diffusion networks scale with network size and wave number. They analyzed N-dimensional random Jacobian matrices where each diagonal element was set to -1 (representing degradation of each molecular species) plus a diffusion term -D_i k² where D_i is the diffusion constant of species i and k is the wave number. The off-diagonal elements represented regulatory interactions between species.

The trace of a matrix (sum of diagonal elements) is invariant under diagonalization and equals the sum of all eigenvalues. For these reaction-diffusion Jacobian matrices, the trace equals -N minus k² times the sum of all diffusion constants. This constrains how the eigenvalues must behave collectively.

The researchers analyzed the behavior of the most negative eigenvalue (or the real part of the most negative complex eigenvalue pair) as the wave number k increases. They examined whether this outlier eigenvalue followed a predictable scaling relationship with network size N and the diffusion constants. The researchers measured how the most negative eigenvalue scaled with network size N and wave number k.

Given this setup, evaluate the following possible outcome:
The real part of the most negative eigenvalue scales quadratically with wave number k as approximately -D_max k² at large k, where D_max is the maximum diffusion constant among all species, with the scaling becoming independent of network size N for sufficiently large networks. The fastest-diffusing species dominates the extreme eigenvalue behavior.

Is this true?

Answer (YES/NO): NO